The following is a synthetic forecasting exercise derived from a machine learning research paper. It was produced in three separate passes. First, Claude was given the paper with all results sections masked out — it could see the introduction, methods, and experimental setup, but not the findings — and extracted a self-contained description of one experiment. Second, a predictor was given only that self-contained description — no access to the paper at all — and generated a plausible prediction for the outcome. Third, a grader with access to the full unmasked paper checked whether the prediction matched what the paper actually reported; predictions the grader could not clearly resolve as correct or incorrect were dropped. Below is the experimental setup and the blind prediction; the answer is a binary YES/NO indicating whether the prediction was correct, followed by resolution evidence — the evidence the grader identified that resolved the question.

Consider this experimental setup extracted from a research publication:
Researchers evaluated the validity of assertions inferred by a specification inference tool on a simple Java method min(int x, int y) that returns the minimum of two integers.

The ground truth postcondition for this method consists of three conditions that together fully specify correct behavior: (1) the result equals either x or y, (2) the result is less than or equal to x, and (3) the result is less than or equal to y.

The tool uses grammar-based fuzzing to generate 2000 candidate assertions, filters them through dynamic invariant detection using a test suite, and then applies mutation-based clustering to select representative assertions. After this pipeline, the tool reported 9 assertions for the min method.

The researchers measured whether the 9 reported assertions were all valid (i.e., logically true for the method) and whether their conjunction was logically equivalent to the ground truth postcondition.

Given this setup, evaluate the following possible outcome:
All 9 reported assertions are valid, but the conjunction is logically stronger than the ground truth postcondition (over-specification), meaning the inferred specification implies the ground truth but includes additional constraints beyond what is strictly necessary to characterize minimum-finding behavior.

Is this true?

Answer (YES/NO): NO